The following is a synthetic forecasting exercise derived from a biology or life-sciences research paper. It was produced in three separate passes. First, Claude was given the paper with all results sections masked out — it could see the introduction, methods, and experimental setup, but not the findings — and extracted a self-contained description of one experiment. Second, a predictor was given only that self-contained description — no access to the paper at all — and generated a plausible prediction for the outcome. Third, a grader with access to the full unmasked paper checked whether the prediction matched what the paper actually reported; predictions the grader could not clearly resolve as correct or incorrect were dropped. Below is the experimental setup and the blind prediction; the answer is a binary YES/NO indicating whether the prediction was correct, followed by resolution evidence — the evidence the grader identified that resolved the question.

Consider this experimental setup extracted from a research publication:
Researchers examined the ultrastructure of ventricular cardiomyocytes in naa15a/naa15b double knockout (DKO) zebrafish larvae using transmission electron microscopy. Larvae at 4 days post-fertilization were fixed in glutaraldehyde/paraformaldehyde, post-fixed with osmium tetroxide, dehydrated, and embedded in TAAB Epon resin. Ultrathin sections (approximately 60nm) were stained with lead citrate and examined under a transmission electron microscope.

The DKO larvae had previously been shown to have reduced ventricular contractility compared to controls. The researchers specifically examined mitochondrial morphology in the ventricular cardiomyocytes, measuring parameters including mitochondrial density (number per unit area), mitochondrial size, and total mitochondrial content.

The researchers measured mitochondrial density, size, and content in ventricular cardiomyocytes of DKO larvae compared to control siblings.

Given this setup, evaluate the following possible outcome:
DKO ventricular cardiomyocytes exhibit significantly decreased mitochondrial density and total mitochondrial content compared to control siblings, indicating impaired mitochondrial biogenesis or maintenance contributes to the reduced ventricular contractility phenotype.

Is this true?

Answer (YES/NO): YES